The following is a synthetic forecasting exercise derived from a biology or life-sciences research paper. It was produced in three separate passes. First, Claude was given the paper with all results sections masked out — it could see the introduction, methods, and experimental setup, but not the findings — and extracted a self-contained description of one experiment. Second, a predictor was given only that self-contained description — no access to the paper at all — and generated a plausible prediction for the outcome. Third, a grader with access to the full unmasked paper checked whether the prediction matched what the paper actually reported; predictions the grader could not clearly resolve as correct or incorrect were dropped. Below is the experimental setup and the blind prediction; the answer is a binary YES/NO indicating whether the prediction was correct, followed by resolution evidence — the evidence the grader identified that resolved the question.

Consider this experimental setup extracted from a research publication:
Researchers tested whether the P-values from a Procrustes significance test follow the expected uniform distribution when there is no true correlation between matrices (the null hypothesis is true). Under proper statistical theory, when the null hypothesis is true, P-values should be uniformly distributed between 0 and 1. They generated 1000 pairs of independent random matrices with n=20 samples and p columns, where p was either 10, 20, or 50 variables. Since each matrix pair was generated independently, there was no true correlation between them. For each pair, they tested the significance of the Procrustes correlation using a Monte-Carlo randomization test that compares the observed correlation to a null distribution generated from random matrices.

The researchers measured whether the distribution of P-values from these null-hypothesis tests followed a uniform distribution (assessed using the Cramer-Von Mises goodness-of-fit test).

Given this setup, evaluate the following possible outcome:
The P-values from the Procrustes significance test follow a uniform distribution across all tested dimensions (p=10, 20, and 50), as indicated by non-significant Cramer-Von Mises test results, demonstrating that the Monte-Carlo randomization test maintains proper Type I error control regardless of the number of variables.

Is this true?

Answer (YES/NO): YES